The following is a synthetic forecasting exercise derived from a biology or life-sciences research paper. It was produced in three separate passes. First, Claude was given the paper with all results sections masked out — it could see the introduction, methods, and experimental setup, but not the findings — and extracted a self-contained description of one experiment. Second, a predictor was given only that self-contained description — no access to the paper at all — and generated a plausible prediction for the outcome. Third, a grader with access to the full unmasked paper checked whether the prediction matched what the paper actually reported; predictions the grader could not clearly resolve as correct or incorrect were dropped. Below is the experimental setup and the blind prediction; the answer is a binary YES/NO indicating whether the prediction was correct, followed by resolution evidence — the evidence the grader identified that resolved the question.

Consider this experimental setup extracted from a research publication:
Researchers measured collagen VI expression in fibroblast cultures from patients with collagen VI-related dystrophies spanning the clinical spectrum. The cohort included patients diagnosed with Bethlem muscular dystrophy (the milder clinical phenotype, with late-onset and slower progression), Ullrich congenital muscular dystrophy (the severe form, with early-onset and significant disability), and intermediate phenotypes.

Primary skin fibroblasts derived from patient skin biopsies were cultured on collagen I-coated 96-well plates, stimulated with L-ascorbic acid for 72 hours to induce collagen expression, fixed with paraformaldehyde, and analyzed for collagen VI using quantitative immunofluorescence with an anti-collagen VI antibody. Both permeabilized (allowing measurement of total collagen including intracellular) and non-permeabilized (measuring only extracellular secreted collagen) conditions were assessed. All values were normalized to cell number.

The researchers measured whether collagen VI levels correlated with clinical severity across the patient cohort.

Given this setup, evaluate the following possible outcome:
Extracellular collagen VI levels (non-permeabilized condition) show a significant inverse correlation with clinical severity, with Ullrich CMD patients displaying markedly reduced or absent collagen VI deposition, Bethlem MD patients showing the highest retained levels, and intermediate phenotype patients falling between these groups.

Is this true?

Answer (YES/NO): NO